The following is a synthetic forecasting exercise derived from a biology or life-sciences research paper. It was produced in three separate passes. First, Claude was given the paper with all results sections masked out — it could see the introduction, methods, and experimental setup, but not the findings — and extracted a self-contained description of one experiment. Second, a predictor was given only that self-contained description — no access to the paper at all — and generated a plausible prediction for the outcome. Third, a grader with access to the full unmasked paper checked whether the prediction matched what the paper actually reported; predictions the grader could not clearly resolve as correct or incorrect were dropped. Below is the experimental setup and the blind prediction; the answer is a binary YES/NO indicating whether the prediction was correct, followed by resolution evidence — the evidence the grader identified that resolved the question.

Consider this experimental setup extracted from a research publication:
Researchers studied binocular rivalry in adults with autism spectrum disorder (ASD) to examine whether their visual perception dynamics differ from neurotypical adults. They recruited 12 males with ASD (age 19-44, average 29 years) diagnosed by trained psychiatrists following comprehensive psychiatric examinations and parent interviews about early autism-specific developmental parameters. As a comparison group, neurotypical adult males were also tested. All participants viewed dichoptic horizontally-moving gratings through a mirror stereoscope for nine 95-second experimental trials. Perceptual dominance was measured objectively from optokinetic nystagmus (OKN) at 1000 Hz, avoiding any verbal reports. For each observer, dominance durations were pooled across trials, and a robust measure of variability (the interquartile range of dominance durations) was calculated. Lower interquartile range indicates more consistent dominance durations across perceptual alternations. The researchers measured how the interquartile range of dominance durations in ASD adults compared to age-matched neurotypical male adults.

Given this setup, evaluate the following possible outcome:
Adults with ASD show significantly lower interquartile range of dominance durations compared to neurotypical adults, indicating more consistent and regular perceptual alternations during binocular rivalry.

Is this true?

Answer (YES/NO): YES